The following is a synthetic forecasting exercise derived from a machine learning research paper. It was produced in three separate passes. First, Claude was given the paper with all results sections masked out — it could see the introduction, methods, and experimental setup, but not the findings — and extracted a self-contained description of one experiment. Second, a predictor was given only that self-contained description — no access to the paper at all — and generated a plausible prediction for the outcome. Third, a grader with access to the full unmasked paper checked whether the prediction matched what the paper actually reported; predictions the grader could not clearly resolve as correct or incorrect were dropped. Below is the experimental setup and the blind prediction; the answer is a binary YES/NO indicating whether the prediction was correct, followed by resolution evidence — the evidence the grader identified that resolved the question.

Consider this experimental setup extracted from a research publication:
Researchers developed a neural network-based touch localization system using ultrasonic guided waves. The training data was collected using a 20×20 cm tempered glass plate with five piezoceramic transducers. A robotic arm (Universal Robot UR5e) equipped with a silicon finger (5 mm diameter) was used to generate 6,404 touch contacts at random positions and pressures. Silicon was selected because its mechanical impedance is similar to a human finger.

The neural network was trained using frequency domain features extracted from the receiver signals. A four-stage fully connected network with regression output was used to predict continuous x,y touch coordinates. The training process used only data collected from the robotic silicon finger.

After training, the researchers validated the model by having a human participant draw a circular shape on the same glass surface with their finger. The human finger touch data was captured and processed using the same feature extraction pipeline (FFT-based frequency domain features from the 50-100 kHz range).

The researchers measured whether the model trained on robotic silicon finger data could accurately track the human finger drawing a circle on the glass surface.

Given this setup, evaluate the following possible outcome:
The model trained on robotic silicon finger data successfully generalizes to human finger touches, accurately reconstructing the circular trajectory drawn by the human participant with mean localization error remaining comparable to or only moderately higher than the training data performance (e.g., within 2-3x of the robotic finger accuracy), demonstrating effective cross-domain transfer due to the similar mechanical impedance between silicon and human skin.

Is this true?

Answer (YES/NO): YES